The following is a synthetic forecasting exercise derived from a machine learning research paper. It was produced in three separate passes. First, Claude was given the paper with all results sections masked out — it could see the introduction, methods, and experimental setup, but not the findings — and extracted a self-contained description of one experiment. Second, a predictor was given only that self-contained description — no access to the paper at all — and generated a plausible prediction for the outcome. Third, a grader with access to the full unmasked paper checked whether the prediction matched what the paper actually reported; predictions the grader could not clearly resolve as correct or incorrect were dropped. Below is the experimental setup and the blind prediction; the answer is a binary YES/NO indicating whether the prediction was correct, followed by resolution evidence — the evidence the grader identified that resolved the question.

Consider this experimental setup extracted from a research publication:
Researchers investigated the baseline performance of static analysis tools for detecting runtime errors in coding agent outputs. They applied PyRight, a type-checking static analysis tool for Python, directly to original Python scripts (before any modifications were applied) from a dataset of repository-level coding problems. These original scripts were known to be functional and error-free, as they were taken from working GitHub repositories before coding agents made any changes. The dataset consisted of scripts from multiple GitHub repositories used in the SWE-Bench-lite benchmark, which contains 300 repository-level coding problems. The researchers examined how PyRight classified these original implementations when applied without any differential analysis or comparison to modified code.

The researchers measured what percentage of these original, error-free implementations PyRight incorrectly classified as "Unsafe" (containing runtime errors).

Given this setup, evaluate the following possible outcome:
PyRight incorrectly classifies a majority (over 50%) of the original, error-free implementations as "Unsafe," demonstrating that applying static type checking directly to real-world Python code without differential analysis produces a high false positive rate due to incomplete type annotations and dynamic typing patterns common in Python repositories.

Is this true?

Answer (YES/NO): YES